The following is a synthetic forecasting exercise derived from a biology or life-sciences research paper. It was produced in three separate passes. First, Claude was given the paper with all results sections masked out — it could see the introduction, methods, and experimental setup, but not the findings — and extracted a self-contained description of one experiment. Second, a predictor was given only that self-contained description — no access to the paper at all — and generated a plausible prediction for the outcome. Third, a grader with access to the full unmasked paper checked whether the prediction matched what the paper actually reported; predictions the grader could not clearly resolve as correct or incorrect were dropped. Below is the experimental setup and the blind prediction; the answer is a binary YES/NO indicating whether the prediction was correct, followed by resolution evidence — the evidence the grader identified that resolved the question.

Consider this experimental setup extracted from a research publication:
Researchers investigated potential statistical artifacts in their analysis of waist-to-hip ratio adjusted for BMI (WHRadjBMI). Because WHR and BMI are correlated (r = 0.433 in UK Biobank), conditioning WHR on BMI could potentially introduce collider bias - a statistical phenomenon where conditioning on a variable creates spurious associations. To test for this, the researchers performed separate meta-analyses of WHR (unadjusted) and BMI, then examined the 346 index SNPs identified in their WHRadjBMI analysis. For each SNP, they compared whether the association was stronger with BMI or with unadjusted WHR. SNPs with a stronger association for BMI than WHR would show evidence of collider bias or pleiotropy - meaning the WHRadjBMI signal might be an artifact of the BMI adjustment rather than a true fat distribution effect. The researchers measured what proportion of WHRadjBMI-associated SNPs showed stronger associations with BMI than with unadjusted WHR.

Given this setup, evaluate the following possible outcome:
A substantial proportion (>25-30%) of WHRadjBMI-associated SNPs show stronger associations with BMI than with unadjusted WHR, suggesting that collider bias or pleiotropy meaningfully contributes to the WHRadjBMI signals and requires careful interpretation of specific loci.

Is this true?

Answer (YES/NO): NO